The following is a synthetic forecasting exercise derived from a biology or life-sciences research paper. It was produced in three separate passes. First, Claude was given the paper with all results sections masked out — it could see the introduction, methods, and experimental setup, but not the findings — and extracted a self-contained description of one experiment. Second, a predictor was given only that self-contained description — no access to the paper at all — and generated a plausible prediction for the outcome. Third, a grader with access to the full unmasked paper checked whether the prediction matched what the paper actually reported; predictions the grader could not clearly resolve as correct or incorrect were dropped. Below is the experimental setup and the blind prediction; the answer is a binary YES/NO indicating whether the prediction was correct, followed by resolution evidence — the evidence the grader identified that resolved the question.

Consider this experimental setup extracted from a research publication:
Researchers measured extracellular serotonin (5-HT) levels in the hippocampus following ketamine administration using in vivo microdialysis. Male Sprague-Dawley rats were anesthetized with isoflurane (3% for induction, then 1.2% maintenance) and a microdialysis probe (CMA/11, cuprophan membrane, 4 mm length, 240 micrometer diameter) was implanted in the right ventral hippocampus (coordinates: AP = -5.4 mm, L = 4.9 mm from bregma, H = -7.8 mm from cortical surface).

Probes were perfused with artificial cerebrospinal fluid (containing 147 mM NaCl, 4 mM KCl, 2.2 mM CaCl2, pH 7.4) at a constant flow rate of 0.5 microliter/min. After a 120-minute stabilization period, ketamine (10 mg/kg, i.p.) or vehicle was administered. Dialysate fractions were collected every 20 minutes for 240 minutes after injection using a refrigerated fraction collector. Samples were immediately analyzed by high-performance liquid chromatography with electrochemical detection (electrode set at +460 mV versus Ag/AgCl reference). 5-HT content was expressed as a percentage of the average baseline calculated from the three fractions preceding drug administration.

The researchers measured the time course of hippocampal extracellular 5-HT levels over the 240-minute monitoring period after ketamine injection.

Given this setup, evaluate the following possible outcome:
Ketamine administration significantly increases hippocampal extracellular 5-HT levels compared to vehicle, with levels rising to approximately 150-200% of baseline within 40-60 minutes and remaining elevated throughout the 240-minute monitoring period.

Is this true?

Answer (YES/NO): NO